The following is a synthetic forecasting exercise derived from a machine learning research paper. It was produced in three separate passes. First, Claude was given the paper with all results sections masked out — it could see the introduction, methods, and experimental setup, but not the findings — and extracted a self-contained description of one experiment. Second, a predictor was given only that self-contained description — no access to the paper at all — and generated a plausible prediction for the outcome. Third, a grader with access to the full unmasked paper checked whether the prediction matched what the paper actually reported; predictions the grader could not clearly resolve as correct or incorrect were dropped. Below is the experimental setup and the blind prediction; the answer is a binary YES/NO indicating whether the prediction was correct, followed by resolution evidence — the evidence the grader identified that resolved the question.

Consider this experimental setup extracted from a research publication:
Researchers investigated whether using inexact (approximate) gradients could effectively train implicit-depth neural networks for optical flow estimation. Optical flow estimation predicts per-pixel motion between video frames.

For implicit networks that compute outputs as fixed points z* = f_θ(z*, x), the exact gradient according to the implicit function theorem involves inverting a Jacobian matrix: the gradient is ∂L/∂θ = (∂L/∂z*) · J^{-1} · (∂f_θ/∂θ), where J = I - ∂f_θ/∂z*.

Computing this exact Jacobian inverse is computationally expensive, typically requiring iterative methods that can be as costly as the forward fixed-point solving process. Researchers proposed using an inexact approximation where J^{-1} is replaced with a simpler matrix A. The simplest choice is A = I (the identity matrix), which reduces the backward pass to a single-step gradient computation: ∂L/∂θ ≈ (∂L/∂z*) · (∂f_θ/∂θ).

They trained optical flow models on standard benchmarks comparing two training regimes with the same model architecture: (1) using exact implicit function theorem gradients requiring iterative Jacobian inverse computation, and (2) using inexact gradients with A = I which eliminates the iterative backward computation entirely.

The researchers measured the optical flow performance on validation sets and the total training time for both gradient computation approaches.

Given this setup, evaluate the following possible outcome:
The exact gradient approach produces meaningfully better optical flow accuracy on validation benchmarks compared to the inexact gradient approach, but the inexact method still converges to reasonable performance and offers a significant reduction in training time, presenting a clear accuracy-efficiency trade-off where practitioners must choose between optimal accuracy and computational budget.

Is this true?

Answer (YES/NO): NO